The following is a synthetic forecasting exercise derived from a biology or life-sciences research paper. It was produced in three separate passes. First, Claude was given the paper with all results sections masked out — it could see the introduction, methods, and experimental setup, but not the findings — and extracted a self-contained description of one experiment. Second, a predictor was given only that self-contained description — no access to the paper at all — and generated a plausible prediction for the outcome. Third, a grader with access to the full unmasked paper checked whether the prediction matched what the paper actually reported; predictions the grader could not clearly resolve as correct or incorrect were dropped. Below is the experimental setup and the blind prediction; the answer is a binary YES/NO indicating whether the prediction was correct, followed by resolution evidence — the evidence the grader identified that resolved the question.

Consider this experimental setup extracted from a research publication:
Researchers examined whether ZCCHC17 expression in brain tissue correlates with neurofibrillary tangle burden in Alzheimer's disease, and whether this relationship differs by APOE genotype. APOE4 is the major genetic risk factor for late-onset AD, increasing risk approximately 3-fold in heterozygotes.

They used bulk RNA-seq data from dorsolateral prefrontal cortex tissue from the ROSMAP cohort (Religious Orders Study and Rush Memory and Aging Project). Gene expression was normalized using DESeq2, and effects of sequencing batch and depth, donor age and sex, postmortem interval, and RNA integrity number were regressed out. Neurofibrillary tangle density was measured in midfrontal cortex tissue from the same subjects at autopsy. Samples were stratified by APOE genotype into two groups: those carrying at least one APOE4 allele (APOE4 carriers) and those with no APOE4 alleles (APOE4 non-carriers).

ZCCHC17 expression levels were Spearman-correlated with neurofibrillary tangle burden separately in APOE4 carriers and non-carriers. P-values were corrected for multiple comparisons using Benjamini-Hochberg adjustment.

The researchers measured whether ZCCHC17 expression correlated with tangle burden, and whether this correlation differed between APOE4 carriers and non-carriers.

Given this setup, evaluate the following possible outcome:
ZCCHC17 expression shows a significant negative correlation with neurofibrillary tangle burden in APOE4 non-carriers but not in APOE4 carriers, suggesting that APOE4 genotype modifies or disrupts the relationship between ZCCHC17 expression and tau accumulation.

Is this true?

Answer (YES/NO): NO